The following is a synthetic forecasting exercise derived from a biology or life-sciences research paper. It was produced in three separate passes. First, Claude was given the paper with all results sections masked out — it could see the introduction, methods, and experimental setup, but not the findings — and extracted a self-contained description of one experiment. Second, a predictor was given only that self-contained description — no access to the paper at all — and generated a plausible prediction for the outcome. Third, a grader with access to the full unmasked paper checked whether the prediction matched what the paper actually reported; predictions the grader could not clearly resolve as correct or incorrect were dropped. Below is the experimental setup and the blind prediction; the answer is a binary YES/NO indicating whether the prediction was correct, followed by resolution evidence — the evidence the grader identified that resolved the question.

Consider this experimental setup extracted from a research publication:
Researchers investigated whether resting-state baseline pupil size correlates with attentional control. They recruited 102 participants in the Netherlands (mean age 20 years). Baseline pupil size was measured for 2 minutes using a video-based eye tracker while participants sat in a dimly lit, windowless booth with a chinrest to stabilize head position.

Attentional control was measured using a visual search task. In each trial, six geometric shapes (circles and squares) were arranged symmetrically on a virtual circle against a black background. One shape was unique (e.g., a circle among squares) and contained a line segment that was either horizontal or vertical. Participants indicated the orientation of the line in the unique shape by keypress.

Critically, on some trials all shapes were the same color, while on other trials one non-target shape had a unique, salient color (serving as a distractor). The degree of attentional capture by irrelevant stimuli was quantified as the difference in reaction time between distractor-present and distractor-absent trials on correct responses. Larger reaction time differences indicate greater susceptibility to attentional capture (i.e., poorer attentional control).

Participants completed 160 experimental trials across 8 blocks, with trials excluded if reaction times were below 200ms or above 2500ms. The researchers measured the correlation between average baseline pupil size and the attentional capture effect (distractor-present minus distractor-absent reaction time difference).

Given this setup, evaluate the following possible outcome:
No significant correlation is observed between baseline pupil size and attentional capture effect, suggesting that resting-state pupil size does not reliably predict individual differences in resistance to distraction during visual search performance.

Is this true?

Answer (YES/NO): YES